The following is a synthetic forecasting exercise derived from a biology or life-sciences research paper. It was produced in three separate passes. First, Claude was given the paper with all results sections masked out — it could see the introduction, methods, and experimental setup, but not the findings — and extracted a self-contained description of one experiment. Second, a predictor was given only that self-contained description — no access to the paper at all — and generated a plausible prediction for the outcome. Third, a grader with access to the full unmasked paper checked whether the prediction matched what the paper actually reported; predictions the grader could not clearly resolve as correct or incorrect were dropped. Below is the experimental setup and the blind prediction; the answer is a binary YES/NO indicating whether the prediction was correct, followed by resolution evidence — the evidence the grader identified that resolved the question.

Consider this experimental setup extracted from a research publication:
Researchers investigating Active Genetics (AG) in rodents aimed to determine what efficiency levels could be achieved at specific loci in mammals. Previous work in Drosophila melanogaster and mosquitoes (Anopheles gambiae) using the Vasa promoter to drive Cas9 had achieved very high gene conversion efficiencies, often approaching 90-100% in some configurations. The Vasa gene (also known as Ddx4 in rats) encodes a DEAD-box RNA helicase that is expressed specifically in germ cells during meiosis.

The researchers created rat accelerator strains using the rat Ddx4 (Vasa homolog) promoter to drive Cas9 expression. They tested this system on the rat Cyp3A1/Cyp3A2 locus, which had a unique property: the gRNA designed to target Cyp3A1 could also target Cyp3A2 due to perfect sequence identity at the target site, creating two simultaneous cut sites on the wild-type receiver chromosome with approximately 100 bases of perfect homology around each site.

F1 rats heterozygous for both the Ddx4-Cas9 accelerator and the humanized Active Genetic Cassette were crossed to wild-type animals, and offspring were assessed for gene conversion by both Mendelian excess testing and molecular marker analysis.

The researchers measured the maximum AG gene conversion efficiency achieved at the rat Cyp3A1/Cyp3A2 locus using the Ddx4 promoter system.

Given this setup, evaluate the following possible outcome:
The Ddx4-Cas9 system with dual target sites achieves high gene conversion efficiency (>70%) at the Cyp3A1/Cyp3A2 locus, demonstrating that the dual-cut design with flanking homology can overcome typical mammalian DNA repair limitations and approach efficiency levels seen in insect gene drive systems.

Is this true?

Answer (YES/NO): NO